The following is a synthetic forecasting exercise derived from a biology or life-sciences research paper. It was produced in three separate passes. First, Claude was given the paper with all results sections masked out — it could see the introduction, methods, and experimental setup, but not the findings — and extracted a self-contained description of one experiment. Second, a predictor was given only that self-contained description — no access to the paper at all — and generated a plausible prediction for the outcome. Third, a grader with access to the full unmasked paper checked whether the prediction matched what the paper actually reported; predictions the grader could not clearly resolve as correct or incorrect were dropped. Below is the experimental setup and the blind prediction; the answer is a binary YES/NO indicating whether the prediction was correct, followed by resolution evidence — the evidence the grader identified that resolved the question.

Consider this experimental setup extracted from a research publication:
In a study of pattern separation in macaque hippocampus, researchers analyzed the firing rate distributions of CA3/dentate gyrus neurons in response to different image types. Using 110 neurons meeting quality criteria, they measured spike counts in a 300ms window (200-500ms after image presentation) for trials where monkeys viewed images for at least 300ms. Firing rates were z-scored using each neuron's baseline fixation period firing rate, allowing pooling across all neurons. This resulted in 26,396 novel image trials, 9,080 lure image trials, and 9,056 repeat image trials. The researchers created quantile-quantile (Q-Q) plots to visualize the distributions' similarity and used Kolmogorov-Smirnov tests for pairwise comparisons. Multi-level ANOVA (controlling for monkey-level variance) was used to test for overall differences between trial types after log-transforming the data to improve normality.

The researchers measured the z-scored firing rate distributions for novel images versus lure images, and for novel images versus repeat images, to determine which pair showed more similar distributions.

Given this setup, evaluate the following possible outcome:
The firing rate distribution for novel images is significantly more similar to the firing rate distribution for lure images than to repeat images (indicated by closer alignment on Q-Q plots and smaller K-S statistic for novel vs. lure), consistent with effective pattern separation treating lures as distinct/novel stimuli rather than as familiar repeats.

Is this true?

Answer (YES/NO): YES